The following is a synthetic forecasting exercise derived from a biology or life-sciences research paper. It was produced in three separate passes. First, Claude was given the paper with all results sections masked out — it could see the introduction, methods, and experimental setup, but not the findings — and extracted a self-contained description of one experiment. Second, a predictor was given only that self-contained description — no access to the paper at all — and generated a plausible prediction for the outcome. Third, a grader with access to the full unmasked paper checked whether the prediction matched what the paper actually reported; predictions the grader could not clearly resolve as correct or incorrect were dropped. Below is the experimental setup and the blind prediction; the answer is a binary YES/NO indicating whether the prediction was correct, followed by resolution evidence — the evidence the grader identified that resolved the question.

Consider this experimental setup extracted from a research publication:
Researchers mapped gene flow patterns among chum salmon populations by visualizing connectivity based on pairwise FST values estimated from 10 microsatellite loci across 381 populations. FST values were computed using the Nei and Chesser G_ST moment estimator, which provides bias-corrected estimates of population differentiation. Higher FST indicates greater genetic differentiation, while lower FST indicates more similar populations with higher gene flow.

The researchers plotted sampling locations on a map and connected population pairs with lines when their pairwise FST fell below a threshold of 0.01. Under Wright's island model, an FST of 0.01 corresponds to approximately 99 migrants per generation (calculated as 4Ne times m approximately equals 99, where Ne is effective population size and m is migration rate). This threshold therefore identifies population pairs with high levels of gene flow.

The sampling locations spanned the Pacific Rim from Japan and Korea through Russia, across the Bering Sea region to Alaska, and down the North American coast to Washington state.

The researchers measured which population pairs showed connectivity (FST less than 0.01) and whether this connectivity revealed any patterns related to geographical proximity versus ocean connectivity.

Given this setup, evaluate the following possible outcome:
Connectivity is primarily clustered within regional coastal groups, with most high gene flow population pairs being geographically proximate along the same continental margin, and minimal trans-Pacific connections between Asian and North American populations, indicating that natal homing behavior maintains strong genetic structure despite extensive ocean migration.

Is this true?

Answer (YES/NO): NO